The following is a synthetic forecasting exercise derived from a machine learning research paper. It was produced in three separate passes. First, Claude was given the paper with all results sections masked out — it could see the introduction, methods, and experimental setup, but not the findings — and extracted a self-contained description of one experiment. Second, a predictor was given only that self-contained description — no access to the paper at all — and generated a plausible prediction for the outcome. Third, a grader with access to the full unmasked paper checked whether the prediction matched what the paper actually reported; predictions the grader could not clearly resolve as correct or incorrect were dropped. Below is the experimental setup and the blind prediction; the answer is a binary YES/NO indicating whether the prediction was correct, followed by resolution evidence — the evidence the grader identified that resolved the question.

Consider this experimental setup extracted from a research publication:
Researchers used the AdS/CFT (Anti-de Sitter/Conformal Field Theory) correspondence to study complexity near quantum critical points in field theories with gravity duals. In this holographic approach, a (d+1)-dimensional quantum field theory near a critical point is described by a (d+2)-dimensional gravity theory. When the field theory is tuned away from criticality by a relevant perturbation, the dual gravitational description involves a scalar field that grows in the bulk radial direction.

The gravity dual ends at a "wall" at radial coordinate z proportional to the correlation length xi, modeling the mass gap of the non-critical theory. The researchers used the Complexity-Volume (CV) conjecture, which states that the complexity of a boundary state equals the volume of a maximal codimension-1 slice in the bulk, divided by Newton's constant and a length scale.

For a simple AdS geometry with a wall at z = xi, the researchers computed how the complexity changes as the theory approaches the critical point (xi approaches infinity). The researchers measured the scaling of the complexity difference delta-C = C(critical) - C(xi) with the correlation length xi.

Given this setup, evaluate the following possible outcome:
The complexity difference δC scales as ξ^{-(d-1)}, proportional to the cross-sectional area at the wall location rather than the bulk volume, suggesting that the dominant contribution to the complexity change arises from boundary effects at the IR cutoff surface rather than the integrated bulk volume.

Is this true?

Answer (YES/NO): NO